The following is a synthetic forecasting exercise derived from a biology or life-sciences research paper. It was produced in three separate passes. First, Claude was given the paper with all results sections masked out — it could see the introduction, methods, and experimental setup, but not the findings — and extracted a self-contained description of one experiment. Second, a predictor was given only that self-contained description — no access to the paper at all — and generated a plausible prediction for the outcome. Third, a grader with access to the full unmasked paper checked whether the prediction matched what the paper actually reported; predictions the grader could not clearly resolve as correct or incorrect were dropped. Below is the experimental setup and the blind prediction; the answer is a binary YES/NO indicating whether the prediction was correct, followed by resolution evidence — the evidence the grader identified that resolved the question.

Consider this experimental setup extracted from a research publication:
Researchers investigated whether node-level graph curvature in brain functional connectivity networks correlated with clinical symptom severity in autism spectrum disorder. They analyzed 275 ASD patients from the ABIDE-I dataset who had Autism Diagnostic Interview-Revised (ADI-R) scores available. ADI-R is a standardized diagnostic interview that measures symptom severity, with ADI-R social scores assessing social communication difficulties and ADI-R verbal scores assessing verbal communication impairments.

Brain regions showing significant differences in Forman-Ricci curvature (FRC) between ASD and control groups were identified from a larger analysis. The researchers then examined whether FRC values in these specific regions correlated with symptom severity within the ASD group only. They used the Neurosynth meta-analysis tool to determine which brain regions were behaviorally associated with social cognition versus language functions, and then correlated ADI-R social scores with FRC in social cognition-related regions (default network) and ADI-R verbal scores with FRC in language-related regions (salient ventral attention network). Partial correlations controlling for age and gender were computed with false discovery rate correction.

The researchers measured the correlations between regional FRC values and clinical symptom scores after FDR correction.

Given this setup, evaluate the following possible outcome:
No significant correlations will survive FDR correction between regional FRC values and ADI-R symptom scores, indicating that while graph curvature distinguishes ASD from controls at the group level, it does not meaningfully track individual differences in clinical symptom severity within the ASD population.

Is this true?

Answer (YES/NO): YES